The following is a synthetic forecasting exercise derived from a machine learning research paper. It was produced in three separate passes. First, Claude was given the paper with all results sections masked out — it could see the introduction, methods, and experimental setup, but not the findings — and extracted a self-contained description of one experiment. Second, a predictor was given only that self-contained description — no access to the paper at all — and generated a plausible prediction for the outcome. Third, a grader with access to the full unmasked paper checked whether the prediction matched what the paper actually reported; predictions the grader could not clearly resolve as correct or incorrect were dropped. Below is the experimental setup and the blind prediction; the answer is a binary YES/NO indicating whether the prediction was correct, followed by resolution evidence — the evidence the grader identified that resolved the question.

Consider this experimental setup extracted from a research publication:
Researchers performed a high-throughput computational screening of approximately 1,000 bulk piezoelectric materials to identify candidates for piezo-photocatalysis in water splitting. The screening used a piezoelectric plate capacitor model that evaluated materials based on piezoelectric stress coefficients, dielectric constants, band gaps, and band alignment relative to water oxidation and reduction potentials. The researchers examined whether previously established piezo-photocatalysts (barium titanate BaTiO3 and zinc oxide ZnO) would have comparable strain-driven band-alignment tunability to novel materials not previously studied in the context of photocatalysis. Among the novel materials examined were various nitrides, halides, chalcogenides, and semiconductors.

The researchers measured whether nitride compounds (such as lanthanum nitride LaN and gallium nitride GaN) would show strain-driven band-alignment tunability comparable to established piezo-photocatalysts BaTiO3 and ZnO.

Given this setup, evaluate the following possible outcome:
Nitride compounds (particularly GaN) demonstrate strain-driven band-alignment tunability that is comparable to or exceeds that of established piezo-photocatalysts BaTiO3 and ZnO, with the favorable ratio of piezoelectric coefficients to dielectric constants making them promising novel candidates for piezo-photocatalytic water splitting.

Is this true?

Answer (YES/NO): NO